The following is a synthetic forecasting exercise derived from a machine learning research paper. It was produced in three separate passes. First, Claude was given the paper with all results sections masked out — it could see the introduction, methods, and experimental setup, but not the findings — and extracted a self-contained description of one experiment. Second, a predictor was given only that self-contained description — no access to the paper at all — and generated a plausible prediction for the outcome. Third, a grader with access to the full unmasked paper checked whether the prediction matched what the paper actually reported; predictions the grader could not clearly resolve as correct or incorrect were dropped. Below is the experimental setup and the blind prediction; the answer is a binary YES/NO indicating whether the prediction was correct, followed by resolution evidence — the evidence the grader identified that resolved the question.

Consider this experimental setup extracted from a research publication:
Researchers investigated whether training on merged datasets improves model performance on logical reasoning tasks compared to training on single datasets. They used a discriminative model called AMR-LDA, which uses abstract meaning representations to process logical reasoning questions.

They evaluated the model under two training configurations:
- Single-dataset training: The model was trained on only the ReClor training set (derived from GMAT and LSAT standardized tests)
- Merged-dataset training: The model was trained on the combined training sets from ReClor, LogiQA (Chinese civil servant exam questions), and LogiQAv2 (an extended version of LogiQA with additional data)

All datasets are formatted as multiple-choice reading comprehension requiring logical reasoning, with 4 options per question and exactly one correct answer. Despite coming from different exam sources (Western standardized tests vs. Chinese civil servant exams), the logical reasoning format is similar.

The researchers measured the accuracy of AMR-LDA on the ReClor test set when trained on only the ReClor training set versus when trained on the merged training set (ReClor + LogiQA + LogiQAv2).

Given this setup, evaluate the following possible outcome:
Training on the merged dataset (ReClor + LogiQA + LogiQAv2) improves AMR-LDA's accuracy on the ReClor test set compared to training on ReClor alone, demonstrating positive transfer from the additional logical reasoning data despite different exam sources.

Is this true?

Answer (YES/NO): YES